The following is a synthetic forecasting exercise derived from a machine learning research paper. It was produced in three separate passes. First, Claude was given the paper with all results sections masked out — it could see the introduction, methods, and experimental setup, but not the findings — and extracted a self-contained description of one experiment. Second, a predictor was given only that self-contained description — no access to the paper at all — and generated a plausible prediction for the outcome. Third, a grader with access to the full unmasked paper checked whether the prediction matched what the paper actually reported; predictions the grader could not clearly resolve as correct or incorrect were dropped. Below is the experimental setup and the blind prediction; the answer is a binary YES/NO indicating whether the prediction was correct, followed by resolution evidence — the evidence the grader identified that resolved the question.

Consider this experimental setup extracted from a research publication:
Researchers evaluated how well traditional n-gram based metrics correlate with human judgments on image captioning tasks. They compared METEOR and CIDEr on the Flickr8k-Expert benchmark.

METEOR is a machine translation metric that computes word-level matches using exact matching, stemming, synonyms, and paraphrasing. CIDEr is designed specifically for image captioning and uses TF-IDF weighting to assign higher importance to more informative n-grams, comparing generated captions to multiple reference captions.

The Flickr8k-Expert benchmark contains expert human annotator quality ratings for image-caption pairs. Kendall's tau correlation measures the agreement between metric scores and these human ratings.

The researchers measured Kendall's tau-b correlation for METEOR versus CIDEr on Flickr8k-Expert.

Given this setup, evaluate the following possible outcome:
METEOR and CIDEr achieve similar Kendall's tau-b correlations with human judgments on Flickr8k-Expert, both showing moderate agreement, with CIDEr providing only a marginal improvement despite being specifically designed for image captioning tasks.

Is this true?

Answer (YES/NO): NO